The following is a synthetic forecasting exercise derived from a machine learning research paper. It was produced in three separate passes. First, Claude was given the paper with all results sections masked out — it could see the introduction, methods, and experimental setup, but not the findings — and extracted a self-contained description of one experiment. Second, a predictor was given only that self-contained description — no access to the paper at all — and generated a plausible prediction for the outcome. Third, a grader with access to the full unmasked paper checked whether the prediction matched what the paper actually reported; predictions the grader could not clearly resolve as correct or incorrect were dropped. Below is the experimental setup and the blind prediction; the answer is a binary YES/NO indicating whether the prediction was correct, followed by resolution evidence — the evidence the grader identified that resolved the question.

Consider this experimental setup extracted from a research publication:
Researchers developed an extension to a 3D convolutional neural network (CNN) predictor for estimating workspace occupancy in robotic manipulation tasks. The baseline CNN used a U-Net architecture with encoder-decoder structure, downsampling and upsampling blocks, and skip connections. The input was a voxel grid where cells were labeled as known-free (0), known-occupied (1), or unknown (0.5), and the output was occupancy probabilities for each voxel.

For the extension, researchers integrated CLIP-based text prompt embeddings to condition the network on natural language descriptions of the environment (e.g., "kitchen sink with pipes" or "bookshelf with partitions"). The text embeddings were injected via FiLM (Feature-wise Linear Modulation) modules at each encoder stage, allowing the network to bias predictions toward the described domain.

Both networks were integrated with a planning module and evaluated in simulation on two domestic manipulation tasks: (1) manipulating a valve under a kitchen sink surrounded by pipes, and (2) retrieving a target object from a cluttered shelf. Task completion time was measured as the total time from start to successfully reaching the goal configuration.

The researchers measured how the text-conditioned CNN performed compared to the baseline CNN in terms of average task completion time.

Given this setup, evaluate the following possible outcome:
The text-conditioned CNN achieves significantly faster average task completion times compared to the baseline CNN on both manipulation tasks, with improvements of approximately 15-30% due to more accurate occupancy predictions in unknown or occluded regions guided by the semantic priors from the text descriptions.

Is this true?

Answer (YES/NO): NO